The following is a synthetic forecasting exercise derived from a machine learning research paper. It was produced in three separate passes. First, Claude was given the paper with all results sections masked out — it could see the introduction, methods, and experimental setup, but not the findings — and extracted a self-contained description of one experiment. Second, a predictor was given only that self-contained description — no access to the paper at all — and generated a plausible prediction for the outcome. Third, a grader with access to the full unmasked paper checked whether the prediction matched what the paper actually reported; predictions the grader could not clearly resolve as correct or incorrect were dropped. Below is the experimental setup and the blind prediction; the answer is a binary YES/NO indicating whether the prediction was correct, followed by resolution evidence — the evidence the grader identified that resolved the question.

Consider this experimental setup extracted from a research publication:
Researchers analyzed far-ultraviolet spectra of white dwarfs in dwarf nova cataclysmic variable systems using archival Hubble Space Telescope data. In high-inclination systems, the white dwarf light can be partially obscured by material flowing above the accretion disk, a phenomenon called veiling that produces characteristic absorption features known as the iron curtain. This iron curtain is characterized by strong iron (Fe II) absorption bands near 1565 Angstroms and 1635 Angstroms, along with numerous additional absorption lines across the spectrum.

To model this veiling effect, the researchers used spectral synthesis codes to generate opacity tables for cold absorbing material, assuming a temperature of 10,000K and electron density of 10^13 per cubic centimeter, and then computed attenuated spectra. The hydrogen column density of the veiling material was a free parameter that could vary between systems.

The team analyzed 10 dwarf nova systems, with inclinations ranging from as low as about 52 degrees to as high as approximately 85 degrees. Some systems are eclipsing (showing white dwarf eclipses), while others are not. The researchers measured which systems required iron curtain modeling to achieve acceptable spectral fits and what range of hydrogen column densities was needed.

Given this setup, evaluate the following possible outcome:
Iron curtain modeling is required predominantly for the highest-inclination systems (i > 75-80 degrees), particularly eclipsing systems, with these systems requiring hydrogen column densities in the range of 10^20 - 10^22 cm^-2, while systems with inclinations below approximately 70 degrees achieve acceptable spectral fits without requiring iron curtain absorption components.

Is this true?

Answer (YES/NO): NO